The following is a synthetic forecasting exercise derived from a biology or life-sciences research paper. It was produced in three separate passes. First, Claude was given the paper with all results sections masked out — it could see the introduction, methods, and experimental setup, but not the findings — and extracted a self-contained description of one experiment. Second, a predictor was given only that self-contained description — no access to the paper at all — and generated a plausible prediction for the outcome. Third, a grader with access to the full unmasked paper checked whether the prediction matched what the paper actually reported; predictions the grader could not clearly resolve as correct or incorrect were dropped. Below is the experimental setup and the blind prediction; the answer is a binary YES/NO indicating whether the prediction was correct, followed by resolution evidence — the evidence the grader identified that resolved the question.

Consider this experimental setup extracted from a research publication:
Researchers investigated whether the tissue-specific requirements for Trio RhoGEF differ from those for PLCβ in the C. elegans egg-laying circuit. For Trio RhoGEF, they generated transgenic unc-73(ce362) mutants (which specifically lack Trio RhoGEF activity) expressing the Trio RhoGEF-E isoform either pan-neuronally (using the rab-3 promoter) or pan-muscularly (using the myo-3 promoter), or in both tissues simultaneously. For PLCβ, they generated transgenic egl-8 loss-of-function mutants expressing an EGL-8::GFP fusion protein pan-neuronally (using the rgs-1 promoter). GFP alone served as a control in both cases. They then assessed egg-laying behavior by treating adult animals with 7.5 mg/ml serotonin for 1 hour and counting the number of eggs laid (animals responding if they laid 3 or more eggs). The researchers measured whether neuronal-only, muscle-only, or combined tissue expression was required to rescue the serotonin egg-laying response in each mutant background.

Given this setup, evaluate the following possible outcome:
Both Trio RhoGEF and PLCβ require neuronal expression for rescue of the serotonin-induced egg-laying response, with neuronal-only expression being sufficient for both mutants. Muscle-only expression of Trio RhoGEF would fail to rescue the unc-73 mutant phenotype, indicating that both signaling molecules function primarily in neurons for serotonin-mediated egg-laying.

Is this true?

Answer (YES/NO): NO